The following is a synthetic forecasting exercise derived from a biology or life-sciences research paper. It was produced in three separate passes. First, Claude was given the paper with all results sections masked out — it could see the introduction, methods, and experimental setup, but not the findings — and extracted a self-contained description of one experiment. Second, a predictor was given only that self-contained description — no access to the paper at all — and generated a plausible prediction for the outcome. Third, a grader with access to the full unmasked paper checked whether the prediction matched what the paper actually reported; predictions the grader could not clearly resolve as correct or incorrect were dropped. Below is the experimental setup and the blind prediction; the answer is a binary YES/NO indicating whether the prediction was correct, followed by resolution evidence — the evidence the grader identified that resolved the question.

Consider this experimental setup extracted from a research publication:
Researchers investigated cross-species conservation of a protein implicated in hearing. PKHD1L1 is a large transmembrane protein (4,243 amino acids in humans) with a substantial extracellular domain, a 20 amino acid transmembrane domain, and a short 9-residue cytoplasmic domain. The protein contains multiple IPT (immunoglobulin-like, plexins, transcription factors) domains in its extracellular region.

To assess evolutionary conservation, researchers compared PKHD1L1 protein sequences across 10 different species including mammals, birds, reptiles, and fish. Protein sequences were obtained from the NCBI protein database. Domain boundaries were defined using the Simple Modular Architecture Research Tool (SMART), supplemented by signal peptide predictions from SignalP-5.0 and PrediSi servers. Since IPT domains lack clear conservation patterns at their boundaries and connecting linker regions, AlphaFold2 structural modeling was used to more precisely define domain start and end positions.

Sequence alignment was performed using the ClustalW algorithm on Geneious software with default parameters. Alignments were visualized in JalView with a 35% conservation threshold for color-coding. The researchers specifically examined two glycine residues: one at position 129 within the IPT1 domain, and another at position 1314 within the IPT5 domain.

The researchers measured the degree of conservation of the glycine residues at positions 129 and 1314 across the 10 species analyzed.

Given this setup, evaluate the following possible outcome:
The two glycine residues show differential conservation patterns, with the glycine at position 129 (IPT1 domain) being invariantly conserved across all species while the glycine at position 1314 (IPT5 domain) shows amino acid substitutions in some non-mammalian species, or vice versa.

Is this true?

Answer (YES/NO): NO